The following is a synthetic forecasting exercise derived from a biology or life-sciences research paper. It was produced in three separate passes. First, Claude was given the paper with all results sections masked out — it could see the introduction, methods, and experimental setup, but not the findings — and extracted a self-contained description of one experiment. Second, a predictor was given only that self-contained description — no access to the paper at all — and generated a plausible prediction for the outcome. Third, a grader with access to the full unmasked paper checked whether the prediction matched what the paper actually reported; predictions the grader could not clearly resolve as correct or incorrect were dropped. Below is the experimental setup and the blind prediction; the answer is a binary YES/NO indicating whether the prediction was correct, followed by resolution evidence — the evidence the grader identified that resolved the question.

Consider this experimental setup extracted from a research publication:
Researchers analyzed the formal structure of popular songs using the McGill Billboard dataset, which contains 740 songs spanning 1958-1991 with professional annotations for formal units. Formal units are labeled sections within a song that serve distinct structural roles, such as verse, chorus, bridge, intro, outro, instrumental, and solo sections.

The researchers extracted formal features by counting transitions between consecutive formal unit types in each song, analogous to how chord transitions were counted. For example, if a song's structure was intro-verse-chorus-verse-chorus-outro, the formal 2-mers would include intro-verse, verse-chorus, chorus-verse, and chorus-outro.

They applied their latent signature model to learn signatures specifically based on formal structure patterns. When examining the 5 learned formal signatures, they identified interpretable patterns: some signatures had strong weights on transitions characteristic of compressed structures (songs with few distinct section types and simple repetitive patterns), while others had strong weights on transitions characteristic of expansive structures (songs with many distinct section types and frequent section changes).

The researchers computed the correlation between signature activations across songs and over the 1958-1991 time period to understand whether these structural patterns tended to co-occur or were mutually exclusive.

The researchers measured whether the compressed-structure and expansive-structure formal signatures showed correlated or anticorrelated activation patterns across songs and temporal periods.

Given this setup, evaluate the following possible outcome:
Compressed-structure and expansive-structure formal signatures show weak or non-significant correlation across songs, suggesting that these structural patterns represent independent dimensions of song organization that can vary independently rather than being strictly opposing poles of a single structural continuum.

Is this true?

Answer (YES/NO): NO